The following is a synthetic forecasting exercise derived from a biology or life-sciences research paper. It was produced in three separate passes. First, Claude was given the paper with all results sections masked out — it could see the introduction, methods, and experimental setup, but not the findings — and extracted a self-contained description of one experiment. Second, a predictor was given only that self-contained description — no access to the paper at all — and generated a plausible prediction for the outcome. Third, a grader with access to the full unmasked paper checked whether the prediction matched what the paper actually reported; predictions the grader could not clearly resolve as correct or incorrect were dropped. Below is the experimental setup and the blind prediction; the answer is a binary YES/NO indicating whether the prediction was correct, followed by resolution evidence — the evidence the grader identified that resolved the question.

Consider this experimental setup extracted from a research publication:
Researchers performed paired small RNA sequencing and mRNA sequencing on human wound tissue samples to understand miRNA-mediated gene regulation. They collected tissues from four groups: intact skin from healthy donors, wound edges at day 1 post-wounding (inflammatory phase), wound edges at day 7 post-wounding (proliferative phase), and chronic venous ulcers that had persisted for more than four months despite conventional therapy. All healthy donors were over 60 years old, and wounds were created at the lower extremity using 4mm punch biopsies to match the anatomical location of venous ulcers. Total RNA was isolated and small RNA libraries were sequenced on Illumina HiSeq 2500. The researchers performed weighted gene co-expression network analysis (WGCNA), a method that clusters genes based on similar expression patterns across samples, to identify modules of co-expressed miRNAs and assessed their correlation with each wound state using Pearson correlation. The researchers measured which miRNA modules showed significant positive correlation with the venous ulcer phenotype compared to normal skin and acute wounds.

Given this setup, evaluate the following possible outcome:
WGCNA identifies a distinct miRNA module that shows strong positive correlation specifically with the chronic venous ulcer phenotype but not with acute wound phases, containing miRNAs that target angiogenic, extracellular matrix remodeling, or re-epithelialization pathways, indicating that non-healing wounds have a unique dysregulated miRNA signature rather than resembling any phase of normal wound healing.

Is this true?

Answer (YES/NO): NO